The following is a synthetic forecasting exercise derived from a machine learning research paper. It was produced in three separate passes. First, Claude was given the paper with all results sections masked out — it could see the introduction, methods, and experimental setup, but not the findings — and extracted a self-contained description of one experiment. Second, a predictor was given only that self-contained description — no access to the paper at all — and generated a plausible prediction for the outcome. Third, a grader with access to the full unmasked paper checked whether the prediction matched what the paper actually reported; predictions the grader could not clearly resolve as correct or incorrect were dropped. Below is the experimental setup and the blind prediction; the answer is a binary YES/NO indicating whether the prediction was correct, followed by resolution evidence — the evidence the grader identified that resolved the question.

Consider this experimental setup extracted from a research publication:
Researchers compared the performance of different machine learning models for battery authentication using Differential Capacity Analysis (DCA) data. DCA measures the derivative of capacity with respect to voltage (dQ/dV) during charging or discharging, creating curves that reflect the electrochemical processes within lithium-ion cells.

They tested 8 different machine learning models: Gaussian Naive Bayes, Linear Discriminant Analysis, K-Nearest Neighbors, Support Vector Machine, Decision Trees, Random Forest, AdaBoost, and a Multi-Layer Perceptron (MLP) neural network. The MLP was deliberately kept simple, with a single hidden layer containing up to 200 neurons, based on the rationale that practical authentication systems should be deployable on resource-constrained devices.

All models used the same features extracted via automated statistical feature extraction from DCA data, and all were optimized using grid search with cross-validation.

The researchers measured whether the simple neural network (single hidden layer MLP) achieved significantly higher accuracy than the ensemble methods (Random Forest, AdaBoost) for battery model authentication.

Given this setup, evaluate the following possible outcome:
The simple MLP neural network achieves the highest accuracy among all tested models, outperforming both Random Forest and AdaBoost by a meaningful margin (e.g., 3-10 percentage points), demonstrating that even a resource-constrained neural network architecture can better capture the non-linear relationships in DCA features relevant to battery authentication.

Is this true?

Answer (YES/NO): NO